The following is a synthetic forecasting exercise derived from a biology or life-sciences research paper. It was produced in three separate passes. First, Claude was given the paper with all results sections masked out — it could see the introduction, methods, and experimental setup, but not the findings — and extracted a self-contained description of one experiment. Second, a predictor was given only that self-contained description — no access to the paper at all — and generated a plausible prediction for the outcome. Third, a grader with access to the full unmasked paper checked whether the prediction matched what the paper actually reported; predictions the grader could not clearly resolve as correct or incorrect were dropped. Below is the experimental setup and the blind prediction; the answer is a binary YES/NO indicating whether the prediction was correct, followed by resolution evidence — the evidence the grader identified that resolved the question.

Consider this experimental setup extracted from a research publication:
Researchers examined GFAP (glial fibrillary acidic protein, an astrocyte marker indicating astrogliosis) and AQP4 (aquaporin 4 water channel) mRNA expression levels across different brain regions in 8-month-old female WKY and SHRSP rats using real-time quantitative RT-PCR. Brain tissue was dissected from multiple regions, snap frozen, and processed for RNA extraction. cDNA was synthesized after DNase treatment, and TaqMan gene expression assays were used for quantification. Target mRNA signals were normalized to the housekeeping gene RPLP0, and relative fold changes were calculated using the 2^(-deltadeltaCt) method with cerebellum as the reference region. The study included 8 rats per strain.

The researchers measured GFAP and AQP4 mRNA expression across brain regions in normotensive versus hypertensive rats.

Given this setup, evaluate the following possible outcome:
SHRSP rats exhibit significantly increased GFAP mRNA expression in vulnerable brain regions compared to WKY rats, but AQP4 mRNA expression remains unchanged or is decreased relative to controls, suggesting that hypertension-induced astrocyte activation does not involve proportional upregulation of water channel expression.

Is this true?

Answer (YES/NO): NO